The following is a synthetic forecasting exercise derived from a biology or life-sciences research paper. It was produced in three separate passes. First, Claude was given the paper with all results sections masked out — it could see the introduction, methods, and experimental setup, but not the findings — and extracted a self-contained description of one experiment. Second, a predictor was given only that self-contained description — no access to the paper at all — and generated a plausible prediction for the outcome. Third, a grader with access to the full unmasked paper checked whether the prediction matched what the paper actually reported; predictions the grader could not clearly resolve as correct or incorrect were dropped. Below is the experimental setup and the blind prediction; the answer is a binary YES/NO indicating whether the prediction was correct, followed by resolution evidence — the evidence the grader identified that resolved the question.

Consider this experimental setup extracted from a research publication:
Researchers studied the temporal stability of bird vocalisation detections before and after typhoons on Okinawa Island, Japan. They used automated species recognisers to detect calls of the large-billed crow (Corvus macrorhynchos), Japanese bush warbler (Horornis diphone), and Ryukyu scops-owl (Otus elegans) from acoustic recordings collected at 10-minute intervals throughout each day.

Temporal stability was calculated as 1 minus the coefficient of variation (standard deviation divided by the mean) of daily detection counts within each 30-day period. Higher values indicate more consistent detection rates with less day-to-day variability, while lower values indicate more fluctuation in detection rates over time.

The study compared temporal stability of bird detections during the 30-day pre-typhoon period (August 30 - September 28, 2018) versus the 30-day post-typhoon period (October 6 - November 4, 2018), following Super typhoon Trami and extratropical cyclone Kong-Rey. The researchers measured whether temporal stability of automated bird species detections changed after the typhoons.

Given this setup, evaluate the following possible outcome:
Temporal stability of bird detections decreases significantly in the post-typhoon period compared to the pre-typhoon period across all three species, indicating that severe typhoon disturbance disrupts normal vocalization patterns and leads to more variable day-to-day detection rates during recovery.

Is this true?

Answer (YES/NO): NO